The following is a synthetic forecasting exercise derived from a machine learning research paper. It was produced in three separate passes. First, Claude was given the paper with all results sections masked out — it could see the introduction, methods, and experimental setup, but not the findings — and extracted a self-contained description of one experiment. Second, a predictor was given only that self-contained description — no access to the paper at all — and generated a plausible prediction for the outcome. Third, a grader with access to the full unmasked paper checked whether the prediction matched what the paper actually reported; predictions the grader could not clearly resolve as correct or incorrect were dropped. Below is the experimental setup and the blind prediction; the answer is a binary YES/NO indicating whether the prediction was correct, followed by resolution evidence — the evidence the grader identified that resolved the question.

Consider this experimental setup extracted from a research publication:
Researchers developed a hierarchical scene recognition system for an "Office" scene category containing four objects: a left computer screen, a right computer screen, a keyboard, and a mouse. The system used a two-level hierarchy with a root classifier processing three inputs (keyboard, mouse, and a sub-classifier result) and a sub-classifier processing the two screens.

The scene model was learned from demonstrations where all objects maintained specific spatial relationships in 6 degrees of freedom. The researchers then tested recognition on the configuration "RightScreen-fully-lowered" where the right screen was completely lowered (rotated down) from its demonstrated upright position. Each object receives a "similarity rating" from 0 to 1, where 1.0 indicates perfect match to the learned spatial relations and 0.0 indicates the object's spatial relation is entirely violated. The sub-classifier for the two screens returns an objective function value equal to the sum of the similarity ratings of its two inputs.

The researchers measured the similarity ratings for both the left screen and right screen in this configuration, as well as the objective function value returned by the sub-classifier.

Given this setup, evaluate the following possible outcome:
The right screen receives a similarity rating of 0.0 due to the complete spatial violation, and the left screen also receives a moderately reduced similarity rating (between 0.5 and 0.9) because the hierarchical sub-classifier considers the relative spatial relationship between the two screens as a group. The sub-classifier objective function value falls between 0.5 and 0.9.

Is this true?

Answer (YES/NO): NO